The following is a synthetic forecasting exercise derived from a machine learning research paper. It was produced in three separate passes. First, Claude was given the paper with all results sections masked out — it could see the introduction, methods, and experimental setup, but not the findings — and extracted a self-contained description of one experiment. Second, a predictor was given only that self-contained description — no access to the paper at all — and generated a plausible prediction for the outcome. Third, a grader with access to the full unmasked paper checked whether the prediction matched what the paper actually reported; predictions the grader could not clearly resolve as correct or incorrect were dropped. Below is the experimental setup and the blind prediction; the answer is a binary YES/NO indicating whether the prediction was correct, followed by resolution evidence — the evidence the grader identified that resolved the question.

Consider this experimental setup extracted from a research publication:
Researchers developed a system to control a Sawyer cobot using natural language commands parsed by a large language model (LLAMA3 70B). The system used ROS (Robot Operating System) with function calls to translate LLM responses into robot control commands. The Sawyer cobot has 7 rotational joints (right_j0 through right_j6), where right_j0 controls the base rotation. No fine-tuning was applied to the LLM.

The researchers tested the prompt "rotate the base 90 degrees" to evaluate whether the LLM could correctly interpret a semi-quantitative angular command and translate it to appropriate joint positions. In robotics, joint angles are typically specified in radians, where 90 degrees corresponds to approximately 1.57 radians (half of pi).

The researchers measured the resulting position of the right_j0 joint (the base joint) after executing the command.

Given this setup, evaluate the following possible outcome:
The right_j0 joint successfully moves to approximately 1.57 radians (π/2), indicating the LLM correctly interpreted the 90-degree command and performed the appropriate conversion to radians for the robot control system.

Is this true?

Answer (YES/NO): YES